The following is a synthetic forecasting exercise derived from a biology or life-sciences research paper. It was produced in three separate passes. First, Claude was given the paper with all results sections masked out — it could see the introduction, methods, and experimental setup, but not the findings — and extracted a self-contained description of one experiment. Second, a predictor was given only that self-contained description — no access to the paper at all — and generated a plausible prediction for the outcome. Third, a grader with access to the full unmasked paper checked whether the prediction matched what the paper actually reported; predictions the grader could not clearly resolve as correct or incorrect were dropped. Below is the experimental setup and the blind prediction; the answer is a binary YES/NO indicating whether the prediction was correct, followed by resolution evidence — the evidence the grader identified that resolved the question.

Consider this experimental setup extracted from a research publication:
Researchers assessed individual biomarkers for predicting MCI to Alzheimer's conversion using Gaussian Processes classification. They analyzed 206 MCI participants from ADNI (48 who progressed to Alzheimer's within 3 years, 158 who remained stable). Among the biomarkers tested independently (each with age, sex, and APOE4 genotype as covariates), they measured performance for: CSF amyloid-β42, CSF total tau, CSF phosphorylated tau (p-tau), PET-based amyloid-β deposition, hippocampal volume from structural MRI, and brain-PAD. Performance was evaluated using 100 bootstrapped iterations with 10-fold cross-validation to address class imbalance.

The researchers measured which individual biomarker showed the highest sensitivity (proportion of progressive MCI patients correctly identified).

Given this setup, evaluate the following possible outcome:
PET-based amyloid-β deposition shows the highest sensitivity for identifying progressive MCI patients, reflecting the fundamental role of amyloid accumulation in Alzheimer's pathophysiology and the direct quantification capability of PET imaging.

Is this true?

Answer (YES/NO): NO